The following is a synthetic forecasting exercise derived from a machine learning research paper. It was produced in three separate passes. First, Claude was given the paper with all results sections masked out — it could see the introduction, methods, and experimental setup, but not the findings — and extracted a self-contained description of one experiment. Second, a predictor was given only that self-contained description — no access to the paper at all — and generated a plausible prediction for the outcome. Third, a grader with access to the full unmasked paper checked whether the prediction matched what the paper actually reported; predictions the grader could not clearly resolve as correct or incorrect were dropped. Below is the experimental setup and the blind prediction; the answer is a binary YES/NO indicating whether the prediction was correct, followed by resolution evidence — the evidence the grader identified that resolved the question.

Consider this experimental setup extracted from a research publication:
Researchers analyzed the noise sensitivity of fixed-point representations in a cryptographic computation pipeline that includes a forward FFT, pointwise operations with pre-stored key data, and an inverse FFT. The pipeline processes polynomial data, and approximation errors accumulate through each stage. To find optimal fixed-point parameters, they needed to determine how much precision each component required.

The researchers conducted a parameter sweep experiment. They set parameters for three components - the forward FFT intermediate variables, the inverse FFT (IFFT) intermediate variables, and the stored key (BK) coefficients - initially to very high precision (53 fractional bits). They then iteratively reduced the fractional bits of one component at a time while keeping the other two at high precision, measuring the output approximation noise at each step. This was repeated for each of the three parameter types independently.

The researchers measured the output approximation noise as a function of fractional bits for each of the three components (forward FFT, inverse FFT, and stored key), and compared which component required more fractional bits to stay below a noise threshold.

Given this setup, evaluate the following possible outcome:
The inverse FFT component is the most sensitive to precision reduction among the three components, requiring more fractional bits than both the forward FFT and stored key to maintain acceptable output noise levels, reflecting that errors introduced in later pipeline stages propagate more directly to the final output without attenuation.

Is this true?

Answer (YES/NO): NO